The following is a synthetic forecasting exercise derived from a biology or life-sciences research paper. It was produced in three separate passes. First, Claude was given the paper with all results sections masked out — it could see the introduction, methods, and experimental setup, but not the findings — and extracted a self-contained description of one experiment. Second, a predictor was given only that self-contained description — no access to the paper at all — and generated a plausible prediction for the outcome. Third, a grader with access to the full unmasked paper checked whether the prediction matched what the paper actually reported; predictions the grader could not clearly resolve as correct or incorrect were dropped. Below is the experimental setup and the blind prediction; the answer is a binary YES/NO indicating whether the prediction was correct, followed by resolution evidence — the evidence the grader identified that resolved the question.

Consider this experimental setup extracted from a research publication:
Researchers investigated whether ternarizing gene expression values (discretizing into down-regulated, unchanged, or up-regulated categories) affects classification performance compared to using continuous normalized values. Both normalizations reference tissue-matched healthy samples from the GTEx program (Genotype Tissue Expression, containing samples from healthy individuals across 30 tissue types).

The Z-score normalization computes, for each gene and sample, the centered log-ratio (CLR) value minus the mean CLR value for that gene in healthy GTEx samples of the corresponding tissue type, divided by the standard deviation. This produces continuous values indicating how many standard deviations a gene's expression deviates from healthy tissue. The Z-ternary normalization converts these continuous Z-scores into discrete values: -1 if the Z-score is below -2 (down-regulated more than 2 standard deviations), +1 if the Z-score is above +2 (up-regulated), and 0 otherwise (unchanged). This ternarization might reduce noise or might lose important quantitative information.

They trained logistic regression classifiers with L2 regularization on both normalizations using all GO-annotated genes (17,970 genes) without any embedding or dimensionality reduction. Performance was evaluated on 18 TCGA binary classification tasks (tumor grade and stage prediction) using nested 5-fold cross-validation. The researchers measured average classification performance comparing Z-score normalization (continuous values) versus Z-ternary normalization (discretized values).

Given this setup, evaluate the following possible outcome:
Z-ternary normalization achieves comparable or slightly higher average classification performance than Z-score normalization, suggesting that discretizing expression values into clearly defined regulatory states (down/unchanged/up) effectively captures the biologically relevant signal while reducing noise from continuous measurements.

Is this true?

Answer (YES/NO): NO